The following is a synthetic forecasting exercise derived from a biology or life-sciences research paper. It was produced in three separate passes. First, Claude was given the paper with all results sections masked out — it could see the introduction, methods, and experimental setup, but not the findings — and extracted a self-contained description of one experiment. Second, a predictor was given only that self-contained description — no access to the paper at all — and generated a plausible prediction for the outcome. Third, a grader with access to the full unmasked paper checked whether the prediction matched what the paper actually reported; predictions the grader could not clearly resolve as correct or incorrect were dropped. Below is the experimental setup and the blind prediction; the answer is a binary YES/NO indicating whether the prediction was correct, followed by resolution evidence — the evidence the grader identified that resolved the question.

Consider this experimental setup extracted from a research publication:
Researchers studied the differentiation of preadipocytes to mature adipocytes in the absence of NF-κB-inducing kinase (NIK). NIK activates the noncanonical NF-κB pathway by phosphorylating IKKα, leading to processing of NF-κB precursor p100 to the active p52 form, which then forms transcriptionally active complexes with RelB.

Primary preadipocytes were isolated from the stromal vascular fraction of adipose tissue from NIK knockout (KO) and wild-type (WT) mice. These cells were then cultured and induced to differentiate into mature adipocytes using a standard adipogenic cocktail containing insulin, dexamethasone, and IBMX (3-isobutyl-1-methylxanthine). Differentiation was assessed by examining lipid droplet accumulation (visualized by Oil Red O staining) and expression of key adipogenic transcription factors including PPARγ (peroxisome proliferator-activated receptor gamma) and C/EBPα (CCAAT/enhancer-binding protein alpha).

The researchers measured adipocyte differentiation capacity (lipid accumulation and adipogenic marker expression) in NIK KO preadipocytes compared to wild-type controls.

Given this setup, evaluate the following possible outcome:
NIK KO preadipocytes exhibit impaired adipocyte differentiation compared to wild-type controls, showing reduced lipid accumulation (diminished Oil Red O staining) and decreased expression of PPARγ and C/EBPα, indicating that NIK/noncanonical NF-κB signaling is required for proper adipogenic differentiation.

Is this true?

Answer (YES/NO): YES